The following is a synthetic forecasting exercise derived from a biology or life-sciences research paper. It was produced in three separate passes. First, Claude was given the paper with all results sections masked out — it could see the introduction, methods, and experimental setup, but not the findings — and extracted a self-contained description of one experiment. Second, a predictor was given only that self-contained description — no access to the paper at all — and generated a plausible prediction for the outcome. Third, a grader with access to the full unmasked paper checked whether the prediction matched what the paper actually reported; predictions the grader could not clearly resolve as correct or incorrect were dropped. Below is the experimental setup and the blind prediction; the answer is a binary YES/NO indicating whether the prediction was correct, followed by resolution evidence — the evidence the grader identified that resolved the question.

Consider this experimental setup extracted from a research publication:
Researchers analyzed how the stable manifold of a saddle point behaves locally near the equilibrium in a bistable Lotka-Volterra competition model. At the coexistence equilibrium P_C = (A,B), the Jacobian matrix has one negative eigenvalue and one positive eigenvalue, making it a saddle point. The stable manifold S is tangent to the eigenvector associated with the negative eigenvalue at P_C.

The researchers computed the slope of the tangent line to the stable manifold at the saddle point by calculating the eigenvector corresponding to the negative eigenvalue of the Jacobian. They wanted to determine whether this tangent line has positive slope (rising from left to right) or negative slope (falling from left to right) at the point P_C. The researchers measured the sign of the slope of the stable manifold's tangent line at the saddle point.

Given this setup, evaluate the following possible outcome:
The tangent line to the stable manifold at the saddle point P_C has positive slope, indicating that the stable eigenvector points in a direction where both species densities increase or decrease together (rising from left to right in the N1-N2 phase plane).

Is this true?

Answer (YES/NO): YES